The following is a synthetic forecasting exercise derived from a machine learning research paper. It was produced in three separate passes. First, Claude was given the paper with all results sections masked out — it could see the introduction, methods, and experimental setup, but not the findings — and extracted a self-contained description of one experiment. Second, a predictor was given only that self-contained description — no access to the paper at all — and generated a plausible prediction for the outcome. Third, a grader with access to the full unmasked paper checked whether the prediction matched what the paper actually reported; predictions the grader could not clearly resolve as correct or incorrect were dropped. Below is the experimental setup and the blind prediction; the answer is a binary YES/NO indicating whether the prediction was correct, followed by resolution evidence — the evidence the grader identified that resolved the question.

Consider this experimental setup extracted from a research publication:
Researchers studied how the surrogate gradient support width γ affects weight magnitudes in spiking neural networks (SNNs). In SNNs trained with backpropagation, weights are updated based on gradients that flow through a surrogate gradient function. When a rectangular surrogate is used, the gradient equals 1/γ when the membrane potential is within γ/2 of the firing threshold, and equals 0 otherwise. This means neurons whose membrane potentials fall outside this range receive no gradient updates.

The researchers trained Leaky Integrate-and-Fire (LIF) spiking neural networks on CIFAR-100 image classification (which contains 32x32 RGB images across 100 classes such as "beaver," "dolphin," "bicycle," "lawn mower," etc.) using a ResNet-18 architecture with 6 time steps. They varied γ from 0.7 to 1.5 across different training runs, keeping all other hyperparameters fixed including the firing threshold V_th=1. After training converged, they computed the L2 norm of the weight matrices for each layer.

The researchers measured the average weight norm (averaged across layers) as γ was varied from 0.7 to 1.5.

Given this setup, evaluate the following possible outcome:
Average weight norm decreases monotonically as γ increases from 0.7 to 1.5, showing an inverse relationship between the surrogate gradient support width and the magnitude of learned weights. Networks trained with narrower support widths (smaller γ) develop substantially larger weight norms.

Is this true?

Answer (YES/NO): NO